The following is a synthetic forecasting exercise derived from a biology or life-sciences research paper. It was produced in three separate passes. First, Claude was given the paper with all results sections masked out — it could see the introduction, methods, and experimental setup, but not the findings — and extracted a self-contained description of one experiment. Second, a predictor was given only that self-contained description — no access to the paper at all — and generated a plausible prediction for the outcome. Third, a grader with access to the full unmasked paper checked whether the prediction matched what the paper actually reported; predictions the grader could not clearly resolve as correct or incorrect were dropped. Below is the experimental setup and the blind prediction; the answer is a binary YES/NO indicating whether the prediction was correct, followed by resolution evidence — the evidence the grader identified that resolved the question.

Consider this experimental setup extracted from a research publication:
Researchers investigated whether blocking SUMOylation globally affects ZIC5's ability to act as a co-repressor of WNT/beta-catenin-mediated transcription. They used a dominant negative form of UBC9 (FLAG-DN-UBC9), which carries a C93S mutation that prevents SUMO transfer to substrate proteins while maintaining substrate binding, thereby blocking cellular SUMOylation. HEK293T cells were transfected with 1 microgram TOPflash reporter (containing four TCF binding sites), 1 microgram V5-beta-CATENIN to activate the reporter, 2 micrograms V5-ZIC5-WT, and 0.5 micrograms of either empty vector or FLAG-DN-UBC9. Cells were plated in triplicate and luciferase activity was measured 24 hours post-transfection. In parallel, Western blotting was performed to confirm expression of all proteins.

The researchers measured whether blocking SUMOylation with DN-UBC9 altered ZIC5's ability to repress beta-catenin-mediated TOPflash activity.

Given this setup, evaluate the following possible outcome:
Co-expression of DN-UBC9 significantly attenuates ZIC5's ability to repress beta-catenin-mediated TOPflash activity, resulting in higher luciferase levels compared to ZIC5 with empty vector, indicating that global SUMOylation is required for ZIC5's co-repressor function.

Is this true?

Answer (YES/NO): NO